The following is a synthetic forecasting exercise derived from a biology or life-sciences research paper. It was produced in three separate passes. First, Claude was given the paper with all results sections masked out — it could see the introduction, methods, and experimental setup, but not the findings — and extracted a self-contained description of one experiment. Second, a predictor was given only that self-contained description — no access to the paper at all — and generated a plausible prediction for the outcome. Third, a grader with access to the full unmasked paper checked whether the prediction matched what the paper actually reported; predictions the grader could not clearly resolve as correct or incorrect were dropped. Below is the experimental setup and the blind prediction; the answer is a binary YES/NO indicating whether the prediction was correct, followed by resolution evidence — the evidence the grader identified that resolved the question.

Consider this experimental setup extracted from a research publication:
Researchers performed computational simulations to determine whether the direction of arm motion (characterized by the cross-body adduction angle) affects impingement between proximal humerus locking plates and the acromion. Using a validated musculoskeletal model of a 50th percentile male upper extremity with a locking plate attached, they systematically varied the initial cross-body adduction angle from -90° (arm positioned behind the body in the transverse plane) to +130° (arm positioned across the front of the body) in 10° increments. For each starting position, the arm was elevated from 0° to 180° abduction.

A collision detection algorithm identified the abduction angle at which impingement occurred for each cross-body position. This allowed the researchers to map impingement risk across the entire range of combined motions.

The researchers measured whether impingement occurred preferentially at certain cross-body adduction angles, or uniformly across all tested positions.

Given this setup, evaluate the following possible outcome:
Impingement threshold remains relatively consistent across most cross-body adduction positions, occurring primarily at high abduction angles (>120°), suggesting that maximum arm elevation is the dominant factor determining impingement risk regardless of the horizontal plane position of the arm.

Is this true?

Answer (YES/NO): NO